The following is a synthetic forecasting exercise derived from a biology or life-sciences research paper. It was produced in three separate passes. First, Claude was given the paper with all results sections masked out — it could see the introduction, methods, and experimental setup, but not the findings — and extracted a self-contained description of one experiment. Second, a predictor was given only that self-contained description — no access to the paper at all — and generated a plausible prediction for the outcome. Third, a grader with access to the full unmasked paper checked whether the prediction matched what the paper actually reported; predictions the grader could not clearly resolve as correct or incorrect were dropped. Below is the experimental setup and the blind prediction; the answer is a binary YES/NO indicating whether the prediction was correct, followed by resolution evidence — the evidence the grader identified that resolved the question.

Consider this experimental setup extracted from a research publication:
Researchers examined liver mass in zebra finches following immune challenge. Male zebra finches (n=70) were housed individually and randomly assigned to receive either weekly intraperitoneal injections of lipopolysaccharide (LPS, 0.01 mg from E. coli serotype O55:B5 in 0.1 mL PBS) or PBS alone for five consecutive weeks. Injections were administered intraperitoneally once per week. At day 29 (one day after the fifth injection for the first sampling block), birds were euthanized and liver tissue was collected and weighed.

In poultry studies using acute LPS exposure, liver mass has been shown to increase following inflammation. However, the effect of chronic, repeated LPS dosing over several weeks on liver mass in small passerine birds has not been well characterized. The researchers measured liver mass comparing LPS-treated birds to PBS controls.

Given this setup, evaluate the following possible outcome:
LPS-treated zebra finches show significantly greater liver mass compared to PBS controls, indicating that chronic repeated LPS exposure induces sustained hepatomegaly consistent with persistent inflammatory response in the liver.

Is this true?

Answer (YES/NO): NO